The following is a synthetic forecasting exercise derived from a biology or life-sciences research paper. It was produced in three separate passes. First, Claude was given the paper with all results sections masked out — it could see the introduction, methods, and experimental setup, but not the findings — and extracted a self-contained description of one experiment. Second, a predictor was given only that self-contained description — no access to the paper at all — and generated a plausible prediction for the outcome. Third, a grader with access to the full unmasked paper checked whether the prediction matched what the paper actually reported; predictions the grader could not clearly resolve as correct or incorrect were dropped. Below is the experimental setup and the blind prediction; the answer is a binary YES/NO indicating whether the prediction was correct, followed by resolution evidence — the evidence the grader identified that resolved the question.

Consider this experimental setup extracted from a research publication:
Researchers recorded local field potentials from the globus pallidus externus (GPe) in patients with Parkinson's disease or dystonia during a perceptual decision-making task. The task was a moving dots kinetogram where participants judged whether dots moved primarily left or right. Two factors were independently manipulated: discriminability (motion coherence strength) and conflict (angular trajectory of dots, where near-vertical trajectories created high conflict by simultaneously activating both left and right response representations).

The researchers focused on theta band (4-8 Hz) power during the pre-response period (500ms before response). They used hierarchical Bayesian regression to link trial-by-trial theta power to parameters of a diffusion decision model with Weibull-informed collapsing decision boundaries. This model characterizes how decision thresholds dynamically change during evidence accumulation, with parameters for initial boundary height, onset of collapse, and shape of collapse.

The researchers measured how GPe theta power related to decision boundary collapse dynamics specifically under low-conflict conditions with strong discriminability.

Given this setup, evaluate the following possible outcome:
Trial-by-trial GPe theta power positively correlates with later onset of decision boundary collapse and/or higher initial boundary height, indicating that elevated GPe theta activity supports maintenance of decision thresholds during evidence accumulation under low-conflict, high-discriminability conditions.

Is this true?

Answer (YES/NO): YES